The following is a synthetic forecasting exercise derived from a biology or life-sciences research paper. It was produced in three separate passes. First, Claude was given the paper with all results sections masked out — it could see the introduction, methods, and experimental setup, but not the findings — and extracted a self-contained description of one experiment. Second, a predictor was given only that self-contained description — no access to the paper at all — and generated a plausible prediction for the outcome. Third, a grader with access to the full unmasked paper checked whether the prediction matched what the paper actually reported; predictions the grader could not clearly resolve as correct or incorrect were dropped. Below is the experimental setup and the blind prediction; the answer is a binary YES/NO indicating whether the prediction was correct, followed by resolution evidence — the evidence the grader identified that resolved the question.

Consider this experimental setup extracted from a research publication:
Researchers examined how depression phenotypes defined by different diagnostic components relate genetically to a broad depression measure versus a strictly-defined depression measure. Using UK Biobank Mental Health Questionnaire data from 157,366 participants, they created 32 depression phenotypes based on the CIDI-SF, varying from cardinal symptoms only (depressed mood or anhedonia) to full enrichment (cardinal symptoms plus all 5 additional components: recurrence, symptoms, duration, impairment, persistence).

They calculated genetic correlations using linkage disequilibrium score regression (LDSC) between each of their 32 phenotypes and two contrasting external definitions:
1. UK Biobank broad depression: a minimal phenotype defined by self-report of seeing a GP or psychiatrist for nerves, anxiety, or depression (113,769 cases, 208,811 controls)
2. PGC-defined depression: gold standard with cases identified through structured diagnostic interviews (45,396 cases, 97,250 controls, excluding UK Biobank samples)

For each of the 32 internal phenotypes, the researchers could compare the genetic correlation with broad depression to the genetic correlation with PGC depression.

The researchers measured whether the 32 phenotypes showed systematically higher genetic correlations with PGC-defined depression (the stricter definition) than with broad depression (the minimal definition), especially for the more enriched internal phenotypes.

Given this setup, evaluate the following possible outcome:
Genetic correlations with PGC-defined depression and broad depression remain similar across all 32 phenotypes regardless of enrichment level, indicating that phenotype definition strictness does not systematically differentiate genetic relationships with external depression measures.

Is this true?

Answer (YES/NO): YES